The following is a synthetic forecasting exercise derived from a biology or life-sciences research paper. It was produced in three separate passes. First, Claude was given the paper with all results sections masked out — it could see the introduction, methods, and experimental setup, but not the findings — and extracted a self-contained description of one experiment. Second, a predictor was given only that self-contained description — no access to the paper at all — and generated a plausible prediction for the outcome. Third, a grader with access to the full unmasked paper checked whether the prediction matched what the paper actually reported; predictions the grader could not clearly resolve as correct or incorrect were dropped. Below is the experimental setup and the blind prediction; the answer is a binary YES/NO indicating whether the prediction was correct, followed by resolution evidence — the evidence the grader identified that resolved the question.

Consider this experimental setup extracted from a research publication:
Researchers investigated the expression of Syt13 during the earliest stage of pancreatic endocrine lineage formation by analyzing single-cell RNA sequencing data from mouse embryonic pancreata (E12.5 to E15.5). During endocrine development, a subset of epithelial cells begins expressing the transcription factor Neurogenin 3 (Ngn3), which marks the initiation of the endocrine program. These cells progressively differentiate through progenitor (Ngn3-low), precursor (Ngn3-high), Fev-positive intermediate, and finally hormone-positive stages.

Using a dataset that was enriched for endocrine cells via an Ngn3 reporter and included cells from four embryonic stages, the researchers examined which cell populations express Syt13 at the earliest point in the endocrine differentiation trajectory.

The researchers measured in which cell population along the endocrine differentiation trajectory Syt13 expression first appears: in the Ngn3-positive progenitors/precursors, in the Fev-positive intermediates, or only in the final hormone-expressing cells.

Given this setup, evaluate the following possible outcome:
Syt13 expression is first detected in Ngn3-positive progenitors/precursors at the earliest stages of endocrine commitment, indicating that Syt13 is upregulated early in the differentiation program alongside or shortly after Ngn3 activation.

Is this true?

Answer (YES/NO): YES